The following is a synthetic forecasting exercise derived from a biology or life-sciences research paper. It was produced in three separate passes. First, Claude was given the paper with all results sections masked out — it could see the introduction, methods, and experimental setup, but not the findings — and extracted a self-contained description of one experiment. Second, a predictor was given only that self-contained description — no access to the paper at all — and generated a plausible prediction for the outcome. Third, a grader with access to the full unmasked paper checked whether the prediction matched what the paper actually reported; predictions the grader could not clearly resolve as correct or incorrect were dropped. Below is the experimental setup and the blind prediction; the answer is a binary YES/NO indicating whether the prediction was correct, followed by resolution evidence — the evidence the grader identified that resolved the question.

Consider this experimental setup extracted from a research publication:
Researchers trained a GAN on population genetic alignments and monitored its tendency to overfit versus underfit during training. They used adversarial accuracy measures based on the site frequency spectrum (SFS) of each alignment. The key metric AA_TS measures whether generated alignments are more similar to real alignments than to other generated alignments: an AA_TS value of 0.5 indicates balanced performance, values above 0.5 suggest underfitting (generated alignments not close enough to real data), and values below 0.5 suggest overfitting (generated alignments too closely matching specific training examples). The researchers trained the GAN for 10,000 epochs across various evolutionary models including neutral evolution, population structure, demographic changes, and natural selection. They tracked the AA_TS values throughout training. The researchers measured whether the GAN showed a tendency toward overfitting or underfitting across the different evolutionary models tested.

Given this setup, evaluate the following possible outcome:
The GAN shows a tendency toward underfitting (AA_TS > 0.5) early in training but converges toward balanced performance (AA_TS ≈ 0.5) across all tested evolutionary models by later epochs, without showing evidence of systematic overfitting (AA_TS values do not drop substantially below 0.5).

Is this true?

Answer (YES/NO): NO